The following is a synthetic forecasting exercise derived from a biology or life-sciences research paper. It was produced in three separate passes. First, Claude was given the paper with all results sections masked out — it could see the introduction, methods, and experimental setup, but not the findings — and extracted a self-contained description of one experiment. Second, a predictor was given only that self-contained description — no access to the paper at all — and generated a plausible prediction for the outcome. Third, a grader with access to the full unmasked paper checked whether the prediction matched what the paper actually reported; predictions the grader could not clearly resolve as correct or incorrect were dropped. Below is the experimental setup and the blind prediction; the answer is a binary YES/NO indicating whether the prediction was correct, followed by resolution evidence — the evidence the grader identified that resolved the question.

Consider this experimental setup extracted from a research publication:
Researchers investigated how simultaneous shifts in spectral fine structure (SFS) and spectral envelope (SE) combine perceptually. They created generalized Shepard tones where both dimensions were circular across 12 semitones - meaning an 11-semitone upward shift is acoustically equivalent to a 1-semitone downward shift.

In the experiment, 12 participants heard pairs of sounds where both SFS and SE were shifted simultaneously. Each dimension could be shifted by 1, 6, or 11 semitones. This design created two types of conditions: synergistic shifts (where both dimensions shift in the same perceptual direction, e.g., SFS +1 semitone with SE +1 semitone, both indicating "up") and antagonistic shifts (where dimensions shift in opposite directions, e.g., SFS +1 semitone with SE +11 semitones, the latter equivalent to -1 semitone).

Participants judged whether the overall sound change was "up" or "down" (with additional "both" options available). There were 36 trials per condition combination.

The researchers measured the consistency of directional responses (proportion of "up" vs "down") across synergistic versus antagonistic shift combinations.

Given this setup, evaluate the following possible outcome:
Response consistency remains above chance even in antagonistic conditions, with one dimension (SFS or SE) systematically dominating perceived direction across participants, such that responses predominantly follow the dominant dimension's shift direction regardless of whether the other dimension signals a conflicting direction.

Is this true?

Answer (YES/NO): NO